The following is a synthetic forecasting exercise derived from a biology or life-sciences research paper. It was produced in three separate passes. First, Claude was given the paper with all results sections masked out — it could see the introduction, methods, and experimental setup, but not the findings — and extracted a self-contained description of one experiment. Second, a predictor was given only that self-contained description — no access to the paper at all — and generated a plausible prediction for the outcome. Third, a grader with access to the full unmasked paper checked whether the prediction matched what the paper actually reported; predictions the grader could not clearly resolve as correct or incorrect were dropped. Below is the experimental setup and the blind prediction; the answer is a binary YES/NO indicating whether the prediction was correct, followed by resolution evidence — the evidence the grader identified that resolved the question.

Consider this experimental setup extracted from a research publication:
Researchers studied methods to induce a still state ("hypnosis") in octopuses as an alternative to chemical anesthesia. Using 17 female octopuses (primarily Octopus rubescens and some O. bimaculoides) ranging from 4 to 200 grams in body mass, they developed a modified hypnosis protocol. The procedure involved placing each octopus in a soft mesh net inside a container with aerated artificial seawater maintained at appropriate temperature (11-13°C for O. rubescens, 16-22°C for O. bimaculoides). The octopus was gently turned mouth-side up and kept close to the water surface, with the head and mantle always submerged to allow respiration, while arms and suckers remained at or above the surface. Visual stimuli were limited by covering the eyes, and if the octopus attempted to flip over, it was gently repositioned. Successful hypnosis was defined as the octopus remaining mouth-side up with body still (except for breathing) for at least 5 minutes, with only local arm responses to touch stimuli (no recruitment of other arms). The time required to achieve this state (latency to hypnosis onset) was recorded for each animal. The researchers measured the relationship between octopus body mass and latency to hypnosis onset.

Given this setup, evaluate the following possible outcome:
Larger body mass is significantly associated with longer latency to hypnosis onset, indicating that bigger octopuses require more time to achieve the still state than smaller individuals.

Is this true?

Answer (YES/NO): YES